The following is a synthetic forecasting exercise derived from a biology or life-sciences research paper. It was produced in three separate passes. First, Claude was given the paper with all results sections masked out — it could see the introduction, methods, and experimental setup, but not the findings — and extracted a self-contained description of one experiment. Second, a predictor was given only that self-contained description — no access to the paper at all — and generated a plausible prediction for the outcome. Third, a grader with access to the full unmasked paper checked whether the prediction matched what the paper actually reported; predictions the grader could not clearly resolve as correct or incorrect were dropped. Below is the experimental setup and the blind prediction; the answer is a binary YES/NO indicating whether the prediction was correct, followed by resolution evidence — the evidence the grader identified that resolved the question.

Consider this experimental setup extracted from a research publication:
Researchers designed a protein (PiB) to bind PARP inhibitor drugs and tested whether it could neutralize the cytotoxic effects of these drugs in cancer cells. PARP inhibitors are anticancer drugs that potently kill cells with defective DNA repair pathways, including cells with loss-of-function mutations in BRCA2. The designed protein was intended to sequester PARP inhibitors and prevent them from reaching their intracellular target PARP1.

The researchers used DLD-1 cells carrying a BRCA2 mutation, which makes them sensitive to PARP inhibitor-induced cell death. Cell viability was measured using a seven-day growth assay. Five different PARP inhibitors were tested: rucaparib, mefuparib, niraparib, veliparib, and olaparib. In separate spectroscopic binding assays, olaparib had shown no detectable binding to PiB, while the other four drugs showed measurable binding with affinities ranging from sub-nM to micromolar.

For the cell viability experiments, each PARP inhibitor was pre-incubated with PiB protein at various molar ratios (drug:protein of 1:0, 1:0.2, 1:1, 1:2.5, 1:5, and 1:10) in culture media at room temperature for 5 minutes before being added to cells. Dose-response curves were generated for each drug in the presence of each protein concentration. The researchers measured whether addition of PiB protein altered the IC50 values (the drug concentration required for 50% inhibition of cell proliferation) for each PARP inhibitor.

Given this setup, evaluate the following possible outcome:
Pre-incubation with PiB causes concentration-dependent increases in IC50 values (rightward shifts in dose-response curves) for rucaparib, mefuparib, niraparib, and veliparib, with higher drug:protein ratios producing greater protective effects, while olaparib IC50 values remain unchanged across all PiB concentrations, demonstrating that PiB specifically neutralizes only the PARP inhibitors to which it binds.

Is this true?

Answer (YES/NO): YES